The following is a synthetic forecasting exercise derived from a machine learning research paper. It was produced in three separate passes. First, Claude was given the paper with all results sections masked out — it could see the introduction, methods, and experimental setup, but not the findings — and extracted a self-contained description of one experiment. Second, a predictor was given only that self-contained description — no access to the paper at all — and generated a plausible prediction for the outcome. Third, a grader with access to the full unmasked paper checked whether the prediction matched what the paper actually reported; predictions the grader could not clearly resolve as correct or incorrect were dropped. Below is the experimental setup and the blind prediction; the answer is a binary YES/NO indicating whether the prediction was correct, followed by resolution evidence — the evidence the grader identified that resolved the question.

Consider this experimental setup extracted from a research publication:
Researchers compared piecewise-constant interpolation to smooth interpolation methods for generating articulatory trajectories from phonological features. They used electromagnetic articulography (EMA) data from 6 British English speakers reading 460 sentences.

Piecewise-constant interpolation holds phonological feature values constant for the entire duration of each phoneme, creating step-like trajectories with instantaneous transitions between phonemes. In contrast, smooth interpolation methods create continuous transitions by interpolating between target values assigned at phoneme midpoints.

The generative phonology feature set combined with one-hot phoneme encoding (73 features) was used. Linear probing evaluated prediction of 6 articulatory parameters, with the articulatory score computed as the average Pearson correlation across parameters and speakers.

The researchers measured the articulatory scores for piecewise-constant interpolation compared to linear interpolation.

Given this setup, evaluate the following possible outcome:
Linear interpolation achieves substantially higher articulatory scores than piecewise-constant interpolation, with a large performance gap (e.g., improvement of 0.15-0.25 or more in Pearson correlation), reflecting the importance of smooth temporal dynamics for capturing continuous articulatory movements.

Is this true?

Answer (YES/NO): NO